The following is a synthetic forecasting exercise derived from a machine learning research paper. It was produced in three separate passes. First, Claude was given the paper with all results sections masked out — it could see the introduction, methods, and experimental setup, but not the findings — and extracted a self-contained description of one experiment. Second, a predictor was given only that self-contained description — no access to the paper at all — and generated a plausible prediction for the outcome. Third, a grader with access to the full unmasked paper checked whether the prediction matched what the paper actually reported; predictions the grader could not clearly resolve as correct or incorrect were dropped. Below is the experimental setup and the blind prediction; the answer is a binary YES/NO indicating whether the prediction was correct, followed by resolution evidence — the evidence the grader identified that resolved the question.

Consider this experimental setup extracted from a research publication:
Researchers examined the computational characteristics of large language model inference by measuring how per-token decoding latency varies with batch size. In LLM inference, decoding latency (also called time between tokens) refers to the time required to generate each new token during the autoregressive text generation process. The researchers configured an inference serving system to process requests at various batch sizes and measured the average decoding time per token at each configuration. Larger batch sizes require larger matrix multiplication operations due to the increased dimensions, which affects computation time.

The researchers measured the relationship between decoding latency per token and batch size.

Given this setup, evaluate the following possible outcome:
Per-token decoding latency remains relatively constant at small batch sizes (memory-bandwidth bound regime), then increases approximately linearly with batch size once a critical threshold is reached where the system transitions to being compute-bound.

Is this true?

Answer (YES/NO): NO